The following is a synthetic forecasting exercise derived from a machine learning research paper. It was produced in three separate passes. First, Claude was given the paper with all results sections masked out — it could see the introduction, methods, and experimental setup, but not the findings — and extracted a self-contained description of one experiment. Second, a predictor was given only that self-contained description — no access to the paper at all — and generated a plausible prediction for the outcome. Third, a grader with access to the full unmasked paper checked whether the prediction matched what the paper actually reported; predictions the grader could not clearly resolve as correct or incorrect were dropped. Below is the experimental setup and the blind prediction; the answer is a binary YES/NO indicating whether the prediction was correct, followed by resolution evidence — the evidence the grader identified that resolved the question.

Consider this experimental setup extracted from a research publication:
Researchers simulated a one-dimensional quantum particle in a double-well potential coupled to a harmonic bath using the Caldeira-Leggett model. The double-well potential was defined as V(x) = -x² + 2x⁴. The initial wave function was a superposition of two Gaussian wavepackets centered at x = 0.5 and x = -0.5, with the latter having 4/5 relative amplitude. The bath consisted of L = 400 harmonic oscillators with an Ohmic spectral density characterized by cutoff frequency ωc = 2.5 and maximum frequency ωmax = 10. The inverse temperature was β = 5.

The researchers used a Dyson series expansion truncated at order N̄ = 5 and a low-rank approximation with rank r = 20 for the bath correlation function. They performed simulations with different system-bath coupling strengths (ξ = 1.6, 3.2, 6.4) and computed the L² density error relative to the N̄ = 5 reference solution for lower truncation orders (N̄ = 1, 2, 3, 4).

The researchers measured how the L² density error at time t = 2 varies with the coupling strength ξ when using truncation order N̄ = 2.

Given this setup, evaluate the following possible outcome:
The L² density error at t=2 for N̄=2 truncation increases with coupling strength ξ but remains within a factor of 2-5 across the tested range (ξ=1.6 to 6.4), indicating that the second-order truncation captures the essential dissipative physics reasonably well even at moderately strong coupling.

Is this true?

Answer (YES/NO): NO